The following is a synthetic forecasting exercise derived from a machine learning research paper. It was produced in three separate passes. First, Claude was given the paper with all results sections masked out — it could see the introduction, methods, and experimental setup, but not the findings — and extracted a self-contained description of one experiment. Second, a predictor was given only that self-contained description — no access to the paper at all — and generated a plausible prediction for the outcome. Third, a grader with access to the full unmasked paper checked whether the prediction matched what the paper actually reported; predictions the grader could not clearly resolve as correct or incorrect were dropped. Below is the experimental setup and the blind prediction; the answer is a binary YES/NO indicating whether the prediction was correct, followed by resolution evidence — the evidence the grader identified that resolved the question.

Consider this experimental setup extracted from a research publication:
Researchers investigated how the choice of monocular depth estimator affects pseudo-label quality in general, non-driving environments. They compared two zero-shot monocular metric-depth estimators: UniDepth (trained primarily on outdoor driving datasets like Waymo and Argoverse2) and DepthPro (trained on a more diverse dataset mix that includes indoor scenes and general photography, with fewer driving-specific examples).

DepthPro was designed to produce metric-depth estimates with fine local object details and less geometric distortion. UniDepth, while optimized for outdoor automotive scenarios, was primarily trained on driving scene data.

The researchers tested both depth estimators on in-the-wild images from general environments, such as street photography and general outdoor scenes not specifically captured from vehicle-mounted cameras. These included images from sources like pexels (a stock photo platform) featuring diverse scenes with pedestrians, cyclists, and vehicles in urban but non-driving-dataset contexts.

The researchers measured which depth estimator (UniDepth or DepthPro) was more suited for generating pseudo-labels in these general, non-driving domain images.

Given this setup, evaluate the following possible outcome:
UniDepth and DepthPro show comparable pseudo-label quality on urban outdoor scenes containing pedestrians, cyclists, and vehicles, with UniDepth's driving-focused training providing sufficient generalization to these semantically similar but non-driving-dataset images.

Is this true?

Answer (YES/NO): NO